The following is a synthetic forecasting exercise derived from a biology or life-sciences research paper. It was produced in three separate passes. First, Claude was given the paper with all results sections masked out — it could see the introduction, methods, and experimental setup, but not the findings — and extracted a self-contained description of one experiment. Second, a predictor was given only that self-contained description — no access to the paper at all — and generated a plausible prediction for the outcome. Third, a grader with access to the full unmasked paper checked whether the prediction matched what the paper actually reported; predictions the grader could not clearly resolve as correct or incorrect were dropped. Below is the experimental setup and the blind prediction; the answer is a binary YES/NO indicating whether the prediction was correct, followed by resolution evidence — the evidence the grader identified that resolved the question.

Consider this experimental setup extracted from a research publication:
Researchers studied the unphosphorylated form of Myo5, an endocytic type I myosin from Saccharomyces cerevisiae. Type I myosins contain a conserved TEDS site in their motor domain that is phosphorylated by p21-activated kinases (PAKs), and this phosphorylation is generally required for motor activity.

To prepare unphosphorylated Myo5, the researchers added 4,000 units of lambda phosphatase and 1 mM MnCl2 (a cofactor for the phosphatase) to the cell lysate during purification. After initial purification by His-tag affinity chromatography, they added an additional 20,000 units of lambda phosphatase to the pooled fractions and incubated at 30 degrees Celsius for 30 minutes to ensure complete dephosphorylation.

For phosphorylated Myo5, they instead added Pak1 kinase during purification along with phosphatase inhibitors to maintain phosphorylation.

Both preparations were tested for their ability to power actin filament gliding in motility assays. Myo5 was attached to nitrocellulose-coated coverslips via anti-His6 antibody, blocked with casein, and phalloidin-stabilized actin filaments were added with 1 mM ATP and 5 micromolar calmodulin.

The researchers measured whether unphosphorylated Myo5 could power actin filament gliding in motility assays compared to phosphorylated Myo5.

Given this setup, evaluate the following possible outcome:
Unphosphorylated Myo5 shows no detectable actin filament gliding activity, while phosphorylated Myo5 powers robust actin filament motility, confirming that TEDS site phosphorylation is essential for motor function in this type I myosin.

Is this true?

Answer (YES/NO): NO